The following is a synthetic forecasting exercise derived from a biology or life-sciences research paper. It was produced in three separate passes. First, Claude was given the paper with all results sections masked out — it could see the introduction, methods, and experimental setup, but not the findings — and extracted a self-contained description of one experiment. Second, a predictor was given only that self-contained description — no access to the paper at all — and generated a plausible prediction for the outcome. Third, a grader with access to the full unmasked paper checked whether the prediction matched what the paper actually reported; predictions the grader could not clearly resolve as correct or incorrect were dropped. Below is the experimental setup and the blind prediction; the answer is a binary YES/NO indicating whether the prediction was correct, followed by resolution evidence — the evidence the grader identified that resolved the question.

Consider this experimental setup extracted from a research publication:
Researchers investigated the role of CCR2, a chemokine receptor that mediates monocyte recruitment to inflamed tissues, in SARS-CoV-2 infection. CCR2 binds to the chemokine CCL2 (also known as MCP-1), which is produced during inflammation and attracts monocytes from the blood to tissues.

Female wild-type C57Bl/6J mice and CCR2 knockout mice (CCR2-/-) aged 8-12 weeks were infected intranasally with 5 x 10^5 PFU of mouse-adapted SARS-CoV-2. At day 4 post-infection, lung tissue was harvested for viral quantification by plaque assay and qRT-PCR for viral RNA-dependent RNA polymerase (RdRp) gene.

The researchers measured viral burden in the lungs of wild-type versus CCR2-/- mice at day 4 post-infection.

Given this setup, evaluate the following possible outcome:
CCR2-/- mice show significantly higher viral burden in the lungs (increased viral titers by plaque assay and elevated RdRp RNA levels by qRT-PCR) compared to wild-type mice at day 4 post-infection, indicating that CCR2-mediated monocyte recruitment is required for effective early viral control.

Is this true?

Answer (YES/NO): YES